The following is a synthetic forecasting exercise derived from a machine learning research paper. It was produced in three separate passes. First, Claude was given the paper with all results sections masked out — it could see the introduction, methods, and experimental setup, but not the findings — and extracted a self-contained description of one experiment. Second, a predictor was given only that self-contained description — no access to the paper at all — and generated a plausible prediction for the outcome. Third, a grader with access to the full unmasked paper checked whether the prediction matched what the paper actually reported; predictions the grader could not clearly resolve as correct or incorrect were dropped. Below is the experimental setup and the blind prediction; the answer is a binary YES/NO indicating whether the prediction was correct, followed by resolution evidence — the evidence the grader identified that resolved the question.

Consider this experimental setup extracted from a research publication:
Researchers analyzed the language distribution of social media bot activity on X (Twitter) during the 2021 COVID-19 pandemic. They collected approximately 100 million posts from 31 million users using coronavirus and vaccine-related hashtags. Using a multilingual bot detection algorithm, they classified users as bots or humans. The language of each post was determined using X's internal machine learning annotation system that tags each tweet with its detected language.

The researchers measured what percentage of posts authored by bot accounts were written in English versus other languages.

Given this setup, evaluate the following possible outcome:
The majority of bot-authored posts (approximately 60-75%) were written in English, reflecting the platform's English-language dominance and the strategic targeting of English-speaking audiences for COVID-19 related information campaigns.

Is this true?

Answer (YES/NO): NO